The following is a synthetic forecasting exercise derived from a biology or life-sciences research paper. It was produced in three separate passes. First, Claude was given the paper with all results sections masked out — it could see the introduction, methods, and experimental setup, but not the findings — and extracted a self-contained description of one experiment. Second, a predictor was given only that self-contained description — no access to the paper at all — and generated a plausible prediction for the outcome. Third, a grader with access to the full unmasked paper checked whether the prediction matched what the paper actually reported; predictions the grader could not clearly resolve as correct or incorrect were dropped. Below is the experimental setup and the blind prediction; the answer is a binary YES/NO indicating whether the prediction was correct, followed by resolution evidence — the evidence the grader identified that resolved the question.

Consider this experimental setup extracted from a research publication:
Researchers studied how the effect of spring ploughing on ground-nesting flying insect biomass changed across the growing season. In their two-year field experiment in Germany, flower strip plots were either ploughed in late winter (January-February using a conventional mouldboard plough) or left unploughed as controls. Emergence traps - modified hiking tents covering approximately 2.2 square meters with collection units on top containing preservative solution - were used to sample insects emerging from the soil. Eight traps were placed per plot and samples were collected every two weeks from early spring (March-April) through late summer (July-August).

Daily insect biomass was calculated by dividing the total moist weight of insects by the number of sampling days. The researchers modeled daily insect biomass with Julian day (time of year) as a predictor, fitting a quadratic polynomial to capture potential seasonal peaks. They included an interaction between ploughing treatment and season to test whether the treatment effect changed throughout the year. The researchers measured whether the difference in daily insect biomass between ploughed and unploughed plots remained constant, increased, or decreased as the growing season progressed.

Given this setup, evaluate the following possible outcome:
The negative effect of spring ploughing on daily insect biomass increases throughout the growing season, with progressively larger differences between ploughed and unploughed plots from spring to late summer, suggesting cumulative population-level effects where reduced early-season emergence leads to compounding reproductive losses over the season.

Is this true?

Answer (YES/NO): YES